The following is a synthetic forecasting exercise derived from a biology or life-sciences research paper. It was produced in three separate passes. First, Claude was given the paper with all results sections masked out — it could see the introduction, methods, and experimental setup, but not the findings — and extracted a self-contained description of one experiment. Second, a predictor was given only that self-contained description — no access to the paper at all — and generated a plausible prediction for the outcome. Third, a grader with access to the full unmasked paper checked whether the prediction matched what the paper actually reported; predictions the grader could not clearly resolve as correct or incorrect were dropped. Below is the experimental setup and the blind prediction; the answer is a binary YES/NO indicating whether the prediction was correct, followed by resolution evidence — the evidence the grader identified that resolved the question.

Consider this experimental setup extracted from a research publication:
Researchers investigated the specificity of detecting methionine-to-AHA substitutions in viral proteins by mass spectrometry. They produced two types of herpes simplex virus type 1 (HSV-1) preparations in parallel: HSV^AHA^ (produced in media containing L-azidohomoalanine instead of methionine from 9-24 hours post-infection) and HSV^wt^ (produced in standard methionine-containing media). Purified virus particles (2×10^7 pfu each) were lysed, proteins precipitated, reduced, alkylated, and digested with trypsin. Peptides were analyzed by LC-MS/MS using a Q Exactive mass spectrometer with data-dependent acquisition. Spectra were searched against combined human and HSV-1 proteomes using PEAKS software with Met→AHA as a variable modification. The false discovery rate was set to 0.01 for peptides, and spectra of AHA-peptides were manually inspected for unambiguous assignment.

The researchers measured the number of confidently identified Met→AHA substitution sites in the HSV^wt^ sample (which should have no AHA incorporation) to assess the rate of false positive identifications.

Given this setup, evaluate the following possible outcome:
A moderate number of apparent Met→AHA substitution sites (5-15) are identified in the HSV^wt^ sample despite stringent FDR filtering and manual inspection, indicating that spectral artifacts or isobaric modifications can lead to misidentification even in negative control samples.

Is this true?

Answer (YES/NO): NO